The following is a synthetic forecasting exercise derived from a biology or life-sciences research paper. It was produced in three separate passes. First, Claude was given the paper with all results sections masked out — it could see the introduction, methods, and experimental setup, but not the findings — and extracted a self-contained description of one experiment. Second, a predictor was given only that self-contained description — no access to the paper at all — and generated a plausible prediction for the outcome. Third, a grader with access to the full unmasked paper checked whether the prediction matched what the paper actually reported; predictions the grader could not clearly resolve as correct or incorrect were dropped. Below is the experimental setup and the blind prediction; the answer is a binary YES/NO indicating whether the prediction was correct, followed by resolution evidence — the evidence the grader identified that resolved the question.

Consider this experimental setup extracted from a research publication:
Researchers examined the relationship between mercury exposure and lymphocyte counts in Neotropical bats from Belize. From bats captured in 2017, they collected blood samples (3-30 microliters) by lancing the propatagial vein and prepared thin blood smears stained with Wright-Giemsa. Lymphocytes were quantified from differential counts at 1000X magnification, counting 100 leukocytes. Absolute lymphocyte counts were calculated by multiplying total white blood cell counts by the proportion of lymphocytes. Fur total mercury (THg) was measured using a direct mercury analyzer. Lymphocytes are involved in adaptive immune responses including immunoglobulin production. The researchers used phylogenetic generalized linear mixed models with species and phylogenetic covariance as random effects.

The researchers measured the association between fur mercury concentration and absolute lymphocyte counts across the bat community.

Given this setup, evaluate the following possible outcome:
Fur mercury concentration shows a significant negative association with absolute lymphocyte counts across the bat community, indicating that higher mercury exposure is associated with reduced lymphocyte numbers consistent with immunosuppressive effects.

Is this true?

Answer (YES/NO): NO